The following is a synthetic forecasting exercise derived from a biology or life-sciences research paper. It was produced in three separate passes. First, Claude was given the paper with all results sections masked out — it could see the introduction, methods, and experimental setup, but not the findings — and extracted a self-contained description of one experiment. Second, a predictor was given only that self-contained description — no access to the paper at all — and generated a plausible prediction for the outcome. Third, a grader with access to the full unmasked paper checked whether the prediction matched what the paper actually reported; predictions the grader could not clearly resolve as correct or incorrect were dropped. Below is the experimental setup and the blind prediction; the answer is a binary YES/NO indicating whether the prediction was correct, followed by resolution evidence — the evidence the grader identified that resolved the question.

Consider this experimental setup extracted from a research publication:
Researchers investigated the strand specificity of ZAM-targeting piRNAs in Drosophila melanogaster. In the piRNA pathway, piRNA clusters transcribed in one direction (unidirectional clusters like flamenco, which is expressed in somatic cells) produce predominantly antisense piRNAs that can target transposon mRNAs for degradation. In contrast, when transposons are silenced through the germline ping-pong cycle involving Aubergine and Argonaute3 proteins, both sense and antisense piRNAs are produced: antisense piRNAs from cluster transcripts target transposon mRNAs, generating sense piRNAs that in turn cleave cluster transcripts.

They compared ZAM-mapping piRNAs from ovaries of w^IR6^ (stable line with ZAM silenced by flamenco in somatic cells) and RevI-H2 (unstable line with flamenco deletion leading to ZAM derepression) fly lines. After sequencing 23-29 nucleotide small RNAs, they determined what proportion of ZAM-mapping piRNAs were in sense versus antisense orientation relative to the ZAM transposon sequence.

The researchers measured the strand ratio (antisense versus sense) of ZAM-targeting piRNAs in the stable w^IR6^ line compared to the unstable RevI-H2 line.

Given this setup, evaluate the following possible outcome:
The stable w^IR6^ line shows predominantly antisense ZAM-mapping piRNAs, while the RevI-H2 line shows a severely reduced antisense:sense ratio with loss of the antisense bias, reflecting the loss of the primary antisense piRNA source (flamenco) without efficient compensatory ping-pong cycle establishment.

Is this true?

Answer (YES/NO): NO